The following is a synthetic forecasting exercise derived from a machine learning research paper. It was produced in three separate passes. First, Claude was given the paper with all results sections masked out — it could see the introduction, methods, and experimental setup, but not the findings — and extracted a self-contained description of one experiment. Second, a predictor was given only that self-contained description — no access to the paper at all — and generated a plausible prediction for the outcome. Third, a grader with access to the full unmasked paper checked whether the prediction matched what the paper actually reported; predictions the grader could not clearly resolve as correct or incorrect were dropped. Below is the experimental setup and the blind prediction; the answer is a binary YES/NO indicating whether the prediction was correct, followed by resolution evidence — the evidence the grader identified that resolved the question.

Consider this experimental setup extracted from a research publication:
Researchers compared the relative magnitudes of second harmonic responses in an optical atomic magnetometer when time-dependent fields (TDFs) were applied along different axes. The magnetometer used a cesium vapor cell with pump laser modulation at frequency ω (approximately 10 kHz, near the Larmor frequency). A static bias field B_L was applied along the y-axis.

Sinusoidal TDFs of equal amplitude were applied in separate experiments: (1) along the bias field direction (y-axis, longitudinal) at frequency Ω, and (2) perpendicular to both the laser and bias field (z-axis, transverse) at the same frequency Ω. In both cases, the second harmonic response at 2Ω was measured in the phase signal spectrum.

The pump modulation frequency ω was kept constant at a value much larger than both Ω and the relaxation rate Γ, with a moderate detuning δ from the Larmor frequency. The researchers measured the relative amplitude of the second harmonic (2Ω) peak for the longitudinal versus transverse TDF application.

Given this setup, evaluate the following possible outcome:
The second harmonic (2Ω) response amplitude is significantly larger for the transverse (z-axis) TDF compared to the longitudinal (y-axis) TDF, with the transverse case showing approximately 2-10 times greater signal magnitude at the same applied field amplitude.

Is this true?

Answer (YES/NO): NO